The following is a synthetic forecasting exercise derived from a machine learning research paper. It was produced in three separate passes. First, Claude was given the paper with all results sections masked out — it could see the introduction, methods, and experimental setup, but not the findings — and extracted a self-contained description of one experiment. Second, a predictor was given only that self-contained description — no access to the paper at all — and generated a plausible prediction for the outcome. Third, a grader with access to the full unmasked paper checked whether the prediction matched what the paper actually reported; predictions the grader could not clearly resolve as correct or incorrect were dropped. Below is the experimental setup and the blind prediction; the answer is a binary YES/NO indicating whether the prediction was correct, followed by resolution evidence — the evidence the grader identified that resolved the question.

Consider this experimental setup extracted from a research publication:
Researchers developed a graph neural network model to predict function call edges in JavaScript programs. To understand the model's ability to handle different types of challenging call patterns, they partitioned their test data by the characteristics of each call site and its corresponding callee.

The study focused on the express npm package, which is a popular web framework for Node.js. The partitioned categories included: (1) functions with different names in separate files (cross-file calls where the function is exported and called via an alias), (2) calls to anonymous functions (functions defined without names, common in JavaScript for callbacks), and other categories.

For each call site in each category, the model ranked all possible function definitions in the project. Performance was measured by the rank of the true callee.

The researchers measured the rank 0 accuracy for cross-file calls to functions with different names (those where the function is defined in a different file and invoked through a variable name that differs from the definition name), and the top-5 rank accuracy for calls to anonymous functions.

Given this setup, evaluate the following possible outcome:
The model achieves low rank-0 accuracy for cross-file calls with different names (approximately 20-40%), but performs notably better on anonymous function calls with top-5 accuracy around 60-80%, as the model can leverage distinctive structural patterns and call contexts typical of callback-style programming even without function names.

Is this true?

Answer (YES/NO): NO